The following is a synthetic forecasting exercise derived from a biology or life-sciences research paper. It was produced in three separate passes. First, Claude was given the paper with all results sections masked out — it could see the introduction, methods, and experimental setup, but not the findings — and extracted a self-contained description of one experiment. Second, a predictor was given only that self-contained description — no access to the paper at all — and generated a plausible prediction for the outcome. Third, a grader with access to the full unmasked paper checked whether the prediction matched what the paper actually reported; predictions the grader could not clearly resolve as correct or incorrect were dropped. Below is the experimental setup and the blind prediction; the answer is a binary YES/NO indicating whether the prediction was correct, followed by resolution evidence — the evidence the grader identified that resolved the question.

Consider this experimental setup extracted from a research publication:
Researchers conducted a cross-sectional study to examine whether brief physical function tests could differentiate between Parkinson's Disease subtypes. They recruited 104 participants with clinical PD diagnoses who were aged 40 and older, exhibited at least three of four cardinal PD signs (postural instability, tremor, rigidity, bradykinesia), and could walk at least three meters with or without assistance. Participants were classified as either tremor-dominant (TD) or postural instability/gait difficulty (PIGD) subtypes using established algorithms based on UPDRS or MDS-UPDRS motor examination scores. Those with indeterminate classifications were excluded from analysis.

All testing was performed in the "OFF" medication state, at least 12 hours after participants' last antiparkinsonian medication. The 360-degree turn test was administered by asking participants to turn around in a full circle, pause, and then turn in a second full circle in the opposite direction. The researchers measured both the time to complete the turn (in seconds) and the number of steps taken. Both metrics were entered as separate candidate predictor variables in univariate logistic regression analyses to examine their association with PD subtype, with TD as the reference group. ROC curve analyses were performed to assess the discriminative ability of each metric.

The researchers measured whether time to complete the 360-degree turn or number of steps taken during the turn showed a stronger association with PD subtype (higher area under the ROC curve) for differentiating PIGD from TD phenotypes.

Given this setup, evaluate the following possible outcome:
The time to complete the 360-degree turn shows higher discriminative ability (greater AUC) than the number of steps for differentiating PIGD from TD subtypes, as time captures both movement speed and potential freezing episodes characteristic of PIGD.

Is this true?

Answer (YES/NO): NO